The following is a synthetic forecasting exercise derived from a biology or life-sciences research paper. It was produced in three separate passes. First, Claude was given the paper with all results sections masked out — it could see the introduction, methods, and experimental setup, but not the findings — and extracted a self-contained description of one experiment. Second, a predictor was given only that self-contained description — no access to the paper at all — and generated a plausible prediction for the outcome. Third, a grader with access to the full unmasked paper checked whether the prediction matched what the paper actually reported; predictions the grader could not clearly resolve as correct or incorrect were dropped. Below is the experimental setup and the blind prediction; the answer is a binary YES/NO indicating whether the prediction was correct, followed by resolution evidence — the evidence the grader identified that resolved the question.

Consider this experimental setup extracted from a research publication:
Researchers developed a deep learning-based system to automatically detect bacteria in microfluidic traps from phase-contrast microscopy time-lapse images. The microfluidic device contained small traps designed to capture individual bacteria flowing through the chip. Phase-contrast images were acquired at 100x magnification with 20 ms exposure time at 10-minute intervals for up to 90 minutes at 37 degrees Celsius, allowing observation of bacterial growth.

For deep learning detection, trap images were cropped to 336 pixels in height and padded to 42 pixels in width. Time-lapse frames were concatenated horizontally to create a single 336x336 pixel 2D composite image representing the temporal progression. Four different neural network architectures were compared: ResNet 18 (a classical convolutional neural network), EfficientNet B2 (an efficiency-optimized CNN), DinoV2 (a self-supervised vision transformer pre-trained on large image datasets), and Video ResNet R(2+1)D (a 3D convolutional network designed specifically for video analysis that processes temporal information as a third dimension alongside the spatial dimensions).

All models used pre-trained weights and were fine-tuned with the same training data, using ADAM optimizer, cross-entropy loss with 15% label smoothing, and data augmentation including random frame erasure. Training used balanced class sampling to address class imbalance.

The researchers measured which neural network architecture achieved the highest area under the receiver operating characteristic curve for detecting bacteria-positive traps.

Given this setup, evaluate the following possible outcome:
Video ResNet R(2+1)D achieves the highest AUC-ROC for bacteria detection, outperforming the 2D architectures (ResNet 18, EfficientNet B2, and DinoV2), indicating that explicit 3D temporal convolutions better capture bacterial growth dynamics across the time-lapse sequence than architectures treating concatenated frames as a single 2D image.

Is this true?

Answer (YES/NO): NO